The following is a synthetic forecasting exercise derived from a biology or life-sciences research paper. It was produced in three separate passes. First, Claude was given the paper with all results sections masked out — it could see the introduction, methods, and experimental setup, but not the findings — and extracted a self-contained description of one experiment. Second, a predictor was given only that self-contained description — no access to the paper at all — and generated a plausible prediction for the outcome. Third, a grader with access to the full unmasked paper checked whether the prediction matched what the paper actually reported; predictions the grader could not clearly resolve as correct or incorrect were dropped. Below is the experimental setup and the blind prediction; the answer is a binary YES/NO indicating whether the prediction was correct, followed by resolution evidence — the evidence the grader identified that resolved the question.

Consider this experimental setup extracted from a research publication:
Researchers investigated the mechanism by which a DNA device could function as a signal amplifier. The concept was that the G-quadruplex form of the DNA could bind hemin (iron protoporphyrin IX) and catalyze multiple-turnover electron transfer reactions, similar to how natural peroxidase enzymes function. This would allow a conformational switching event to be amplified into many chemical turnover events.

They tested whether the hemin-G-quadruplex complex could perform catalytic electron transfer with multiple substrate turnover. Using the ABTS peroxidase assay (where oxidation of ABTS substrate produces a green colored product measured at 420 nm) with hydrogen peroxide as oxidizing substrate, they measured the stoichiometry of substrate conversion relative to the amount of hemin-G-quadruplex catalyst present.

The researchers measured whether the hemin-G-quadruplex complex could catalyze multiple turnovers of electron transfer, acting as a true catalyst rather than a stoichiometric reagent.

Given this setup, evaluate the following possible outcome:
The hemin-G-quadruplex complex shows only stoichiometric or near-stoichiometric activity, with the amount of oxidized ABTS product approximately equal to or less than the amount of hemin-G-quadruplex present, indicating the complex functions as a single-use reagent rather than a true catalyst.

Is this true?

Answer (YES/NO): NO